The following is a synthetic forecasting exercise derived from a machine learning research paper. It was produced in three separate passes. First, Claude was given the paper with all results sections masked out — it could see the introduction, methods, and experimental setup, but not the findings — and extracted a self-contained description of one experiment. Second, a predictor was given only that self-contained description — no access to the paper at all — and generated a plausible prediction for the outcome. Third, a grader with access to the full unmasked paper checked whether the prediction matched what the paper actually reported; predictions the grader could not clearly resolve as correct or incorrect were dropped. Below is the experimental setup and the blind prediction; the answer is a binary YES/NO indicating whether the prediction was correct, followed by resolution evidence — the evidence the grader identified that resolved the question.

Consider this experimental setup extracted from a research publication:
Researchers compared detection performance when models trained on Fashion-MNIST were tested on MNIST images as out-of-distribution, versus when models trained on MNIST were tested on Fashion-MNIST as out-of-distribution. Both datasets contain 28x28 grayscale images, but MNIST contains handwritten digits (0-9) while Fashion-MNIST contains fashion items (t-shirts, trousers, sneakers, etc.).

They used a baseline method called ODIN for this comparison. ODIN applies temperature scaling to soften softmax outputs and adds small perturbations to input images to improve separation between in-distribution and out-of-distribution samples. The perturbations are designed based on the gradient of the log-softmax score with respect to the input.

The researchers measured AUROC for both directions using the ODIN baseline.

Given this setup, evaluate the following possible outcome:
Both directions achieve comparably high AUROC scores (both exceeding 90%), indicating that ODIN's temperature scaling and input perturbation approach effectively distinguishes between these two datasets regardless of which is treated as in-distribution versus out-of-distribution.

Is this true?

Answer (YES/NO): NO